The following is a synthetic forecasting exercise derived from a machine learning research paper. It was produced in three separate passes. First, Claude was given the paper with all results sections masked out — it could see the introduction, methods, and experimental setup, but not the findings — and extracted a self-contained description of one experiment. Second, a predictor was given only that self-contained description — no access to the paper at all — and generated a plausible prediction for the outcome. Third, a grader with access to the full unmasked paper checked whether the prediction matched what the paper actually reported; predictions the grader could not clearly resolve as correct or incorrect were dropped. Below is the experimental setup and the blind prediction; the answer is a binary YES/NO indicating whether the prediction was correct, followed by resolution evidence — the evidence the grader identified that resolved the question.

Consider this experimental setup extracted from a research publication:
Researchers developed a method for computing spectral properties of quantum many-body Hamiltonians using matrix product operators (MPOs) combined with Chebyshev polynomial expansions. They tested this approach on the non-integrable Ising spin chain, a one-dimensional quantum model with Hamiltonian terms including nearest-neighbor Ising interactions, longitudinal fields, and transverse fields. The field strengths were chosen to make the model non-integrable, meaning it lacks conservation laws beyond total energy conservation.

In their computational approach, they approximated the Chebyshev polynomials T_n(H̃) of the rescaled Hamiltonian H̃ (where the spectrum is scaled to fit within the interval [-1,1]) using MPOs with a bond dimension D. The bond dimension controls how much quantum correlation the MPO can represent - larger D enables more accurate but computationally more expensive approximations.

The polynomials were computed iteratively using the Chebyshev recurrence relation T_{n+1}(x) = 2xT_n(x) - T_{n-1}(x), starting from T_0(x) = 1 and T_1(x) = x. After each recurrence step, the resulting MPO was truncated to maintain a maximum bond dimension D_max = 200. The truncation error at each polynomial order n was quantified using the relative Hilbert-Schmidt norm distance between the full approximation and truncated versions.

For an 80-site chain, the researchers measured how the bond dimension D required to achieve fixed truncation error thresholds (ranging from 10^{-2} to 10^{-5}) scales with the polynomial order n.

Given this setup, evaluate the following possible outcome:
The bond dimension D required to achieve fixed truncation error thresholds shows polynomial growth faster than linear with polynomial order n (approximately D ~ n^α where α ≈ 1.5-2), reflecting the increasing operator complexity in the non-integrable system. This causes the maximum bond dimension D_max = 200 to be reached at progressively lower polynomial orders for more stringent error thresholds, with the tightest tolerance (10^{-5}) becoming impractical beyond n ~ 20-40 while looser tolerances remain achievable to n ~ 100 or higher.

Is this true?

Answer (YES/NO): NO